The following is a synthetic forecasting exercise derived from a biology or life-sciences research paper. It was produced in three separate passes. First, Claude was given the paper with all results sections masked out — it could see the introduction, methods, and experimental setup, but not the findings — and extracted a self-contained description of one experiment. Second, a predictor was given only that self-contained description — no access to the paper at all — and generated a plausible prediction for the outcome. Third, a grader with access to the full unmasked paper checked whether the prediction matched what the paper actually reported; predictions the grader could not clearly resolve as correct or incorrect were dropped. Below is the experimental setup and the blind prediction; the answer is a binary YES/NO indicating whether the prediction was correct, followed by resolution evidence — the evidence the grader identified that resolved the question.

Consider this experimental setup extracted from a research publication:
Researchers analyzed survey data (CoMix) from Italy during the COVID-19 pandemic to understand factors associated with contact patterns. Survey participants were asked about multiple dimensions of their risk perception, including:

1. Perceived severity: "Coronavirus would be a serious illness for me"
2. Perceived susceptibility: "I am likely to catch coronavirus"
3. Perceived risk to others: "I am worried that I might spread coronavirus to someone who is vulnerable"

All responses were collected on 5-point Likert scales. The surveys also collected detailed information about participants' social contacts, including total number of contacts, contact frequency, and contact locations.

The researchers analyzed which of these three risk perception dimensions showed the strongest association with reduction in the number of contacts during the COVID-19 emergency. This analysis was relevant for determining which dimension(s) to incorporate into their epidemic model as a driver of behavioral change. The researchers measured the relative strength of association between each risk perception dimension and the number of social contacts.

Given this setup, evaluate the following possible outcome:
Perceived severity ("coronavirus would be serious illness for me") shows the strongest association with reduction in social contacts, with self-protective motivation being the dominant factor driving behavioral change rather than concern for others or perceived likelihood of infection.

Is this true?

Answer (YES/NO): YES